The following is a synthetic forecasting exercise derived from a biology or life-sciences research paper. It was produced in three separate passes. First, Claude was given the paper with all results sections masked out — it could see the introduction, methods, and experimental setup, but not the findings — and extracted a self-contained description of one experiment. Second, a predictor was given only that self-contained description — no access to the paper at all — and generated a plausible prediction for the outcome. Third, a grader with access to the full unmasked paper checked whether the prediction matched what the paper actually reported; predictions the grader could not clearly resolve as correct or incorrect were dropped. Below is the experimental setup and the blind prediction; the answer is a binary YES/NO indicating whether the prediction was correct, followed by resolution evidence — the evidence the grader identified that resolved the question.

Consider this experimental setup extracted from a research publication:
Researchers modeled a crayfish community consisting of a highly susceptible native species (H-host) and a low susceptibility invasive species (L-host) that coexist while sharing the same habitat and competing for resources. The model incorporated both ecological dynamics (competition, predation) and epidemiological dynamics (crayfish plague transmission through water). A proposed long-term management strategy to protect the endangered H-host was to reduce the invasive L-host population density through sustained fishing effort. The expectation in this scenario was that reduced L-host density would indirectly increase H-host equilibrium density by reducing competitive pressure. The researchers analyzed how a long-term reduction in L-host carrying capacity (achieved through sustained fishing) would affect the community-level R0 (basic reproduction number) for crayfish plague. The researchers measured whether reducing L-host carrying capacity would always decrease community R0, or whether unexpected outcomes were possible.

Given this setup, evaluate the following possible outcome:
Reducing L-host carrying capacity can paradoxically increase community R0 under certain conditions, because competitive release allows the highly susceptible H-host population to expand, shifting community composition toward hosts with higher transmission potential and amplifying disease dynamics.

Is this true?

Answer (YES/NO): YES